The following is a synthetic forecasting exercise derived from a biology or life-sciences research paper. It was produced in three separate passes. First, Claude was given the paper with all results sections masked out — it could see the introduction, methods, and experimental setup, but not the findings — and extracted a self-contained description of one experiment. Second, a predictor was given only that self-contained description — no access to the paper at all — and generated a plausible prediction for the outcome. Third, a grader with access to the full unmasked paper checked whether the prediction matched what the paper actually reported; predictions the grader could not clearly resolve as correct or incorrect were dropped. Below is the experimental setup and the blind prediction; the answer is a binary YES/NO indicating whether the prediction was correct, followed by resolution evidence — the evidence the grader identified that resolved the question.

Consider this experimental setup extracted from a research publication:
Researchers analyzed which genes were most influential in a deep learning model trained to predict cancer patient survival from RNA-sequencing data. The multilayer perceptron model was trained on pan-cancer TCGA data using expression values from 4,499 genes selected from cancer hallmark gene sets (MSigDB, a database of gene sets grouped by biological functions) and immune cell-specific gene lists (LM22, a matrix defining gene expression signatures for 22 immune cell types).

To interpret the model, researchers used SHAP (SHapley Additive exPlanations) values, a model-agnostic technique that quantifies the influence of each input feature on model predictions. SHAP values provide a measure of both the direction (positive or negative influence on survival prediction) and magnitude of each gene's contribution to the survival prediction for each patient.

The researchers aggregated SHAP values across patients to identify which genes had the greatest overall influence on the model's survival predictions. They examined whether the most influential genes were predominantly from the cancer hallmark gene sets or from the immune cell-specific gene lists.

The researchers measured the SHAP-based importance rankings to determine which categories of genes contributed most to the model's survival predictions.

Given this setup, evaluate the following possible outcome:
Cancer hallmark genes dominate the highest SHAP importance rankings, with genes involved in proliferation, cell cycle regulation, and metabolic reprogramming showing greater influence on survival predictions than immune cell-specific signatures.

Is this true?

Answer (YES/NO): NO